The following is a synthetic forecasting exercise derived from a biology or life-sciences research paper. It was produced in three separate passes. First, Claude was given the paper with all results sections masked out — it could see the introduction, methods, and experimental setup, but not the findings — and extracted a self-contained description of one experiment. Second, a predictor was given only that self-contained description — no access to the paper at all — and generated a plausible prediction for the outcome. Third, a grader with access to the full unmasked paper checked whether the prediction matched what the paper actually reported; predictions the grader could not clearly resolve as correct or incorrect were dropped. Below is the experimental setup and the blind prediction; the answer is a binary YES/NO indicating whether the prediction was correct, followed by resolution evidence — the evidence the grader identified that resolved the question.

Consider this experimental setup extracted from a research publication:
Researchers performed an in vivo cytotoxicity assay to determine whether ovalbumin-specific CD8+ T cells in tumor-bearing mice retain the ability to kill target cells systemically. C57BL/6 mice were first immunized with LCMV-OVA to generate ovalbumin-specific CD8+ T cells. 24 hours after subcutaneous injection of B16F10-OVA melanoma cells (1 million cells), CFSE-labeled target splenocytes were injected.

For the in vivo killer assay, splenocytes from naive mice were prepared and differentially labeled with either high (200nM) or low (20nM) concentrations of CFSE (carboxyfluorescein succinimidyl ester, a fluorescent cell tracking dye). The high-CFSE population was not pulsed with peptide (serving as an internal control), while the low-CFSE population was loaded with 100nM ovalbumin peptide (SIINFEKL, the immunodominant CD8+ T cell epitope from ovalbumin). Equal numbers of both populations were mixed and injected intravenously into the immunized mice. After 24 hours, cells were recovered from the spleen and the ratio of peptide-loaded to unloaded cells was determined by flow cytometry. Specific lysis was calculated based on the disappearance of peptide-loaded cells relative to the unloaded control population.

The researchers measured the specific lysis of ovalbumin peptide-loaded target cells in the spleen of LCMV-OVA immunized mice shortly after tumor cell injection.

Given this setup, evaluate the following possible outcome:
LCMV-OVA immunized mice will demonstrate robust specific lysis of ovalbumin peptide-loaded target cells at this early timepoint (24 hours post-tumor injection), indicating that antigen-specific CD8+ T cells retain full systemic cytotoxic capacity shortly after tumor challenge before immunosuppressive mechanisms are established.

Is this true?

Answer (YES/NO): YES